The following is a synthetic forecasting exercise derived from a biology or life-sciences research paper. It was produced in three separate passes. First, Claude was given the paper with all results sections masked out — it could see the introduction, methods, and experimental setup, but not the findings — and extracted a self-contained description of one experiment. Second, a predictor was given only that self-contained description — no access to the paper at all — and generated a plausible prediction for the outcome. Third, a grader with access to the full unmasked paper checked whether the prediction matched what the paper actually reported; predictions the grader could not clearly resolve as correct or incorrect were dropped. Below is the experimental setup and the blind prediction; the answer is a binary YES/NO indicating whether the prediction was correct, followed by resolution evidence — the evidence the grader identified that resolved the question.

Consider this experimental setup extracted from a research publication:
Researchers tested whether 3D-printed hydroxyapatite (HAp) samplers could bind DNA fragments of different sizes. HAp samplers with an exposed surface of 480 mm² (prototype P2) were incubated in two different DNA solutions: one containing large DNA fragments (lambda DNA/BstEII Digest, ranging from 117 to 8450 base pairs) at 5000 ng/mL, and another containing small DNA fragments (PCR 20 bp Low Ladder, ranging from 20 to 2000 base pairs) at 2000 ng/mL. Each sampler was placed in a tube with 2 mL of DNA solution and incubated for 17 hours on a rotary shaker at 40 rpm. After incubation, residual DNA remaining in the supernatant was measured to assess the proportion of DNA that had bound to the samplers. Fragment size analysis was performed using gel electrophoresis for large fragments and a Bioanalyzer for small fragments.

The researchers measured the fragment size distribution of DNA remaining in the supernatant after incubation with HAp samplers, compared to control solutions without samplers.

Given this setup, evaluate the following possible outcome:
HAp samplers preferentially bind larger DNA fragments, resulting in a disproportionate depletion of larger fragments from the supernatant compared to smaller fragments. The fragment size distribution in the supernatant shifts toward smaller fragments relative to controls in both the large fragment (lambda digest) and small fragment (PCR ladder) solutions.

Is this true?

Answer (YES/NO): NO